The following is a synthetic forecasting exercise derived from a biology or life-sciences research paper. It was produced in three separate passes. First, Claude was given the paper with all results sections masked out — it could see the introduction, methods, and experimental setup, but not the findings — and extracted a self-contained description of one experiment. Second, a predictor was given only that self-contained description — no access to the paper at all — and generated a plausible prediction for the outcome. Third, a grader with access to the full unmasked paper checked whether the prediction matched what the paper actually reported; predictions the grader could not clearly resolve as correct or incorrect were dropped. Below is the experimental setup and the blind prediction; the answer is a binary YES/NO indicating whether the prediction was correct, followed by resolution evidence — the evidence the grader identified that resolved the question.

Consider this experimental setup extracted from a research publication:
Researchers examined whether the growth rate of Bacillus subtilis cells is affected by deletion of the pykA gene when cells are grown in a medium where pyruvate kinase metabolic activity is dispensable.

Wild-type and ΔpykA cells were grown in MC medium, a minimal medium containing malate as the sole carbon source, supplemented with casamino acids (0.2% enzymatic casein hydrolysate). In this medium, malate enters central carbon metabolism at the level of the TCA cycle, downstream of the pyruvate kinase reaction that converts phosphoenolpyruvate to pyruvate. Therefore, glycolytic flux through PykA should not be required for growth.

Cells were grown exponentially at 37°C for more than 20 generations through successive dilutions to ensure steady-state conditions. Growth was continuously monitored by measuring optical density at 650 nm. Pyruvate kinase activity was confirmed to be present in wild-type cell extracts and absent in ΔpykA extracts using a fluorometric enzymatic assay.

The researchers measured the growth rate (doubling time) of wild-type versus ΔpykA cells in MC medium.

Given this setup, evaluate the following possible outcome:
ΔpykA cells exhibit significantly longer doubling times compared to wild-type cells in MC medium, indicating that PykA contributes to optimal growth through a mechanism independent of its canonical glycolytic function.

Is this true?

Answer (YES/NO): NO